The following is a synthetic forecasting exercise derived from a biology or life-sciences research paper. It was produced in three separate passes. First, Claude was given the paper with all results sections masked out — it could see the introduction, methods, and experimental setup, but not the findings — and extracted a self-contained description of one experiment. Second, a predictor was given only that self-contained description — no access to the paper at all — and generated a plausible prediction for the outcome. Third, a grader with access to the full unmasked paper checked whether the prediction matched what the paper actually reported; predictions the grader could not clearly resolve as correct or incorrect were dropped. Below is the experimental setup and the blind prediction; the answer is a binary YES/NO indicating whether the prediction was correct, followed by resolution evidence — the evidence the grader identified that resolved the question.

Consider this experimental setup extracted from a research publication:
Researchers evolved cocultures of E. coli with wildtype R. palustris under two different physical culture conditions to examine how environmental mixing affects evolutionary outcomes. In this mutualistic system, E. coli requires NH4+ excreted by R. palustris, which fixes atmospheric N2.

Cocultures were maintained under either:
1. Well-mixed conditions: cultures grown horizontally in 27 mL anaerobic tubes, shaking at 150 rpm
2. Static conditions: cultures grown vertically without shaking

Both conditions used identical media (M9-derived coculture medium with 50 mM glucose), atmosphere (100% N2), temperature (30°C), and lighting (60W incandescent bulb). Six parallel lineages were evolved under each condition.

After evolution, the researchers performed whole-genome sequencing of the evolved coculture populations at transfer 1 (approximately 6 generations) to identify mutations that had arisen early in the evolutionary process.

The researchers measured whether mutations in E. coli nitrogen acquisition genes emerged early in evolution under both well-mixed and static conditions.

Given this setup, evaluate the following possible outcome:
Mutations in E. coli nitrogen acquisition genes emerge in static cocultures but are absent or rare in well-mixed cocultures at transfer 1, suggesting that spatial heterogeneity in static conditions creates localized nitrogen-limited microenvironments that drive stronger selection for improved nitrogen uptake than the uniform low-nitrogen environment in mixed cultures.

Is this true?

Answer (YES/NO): NO